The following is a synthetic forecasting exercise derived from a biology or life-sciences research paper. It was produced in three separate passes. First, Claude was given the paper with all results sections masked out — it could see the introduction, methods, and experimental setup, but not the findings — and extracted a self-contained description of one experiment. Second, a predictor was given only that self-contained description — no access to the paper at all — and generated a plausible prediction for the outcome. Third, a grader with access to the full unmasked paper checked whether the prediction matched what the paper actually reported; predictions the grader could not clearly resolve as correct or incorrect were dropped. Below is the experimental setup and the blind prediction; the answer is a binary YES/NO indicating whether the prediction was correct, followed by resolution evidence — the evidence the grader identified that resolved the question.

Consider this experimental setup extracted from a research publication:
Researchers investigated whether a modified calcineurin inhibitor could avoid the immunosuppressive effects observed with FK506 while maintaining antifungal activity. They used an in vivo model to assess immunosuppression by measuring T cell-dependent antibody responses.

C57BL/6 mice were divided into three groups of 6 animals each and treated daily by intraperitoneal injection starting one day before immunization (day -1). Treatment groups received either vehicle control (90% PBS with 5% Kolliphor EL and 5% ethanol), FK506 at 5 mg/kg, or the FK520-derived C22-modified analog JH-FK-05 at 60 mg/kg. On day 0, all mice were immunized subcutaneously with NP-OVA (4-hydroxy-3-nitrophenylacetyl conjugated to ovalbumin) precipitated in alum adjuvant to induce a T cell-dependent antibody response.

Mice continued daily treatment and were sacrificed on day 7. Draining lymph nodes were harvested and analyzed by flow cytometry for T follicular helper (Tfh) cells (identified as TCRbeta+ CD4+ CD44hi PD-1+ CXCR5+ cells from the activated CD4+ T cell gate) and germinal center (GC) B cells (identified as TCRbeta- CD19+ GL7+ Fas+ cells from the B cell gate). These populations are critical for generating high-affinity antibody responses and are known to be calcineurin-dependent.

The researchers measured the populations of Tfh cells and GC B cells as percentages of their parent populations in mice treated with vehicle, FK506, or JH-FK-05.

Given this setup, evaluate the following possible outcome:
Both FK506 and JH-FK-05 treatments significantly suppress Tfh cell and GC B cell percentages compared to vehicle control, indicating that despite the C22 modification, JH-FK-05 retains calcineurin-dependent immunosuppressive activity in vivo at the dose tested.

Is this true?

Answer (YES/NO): NO